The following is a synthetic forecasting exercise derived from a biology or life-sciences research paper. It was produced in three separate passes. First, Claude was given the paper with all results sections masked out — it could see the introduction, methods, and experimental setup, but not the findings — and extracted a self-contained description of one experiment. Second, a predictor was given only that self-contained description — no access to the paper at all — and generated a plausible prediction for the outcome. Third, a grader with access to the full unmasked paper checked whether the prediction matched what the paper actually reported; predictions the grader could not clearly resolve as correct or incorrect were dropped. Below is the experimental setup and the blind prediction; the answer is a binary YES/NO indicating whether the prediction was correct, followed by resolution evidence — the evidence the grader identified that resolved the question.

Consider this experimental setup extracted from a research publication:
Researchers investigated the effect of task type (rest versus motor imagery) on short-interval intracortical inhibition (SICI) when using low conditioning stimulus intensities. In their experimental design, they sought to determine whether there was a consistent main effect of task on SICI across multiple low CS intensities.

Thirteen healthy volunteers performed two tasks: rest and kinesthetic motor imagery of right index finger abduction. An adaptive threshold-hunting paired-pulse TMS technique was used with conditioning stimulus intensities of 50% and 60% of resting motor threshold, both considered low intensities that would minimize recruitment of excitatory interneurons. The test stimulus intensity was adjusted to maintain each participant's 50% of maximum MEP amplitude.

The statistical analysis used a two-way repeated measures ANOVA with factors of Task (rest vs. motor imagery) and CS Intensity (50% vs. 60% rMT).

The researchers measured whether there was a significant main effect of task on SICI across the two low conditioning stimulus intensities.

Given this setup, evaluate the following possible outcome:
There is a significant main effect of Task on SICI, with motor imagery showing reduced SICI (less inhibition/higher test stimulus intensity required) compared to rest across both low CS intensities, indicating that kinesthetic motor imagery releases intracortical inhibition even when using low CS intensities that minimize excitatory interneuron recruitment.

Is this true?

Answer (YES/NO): NO